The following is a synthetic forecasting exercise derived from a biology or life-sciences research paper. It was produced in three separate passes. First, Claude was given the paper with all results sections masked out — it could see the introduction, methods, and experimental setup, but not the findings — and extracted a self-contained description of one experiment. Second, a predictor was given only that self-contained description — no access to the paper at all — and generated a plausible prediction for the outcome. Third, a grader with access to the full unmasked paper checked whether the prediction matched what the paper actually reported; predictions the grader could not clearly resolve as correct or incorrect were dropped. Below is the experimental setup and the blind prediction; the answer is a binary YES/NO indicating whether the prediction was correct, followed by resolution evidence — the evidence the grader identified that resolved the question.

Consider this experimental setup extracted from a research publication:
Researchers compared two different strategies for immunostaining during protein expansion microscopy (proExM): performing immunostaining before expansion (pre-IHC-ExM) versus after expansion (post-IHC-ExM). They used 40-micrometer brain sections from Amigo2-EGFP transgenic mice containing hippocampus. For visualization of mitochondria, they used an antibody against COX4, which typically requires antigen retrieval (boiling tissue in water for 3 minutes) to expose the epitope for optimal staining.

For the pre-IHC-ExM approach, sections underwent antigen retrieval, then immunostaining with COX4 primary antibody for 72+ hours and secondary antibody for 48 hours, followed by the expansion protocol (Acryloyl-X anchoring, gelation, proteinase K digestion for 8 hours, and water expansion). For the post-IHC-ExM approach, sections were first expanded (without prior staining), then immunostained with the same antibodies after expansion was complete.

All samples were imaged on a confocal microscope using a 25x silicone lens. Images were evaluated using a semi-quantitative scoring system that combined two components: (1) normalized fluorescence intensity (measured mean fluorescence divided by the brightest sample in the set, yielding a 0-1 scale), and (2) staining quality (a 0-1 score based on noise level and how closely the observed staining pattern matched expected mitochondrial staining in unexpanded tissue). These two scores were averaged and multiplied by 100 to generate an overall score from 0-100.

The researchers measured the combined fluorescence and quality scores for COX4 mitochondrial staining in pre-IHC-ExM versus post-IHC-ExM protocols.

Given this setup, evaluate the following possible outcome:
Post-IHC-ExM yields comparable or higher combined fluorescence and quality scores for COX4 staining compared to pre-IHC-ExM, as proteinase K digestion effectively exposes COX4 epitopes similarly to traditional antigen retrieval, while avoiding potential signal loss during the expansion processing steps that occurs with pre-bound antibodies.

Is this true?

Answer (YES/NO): NO